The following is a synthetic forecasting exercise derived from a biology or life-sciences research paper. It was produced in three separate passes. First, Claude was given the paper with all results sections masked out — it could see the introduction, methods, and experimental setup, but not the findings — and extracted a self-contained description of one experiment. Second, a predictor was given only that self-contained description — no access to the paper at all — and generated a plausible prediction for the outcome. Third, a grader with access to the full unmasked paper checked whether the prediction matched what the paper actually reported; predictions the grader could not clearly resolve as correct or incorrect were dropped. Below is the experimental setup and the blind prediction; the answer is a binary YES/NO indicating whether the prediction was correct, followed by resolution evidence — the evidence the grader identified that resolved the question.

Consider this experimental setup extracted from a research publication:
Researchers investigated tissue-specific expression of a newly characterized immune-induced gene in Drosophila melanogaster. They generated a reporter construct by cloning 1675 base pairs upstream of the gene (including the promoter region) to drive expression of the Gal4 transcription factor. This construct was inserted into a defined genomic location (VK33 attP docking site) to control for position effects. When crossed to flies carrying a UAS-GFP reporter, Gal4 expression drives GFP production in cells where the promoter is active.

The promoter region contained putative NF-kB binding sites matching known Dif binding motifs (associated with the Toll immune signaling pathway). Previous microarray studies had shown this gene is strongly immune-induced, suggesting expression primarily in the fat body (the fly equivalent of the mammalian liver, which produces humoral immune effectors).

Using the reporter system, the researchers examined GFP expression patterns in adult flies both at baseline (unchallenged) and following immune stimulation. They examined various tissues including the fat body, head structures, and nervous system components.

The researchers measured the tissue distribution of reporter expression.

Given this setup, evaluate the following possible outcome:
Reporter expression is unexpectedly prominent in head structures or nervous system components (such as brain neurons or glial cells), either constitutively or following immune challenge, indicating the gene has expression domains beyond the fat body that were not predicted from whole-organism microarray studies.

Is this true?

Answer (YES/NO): YES